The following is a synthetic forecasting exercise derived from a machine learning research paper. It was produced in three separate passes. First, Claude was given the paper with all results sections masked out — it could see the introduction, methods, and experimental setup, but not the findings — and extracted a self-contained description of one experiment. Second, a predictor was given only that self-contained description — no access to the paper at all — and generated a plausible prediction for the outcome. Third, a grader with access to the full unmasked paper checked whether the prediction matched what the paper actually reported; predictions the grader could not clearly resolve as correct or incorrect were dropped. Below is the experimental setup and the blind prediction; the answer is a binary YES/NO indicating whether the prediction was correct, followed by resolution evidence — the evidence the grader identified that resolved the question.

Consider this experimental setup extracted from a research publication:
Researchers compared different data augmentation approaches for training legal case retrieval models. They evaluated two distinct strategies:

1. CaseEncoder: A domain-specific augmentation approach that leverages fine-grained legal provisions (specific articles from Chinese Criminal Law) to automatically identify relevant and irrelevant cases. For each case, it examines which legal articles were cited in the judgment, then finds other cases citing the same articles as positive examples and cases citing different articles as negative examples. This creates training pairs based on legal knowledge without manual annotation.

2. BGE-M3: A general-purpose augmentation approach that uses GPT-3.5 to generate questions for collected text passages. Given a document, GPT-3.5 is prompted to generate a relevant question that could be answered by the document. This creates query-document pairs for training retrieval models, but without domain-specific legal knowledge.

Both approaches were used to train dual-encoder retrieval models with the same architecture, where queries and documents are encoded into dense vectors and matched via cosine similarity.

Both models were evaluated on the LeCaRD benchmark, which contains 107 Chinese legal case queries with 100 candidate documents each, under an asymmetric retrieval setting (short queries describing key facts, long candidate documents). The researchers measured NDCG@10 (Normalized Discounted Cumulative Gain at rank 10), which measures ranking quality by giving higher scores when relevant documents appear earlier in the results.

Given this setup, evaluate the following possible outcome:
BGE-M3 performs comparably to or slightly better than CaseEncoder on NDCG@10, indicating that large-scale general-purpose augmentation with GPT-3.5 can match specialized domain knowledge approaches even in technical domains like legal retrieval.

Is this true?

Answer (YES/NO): NO